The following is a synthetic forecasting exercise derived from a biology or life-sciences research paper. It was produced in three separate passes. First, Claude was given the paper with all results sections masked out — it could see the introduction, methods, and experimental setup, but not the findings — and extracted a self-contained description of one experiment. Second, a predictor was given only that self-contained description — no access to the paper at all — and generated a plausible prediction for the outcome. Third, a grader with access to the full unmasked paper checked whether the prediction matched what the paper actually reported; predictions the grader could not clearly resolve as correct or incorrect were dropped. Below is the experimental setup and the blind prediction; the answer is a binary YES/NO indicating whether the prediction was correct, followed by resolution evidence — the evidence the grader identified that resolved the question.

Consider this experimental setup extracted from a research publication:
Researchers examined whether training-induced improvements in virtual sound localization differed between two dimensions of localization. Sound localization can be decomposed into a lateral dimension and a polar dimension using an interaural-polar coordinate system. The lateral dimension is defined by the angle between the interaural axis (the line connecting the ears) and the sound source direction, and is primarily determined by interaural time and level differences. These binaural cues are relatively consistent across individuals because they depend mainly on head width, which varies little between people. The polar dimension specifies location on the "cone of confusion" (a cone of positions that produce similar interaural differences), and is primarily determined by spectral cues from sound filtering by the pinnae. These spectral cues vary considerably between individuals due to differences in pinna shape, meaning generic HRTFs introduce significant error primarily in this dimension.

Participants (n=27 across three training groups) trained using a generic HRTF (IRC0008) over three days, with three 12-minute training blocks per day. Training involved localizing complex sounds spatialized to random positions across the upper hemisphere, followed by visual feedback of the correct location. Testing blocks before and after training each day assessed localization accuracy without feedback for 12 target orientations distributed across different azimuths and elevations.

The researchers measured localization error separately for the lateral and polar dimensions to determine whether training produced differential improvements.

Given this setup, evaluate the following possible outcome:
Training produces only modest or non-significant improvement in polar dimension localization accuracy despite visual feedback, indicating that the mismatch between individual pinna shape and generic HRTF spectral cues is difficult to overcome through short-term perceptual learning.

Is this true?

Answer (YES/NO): NO